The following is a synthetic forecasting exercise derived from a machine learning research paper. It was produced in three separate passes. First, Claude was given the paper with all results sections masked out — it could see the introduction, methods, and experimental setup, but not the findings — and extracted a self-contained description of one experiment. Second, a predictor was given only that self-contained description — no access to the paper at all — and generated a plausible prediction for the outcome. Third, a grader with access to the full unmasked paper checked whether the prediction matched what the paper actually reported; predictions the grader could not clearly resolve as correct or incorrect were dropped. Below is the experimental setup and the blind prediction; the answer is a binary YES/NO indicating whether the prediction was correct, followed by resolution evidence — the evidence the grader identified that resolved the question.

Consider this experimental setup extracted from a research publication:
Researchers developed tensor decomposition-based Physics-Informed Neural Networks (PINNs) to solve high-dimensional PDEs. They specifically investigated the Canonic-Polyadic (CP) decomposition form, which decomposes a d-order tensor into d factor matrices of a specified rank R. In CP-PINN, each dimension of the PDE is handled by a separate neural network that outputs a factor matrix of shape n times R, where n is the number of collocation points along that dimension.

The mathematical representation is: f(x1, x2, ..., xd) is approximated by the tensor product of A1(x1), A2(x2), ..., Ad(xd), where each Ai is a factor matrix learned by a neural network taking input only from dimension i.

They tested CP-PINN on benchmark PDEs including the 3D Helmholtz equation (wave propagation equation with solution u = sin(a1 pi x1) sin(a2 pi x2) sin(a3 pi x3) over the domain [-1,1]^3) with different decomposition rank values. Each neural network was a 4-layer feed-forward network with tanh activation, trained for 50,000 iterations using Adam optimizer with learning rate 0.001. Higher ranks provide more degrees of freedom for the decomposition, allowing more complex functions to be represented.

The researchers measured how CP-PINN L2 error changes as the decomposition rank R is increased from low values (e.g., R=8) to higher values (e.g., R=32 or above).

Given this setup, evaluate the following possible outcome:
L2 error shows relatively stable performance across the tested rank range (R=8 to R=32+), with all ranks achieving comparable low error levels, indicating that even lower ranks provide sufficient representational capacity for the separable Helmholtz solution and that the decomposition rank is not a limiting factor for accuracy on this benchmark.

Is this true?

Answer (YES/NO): NO